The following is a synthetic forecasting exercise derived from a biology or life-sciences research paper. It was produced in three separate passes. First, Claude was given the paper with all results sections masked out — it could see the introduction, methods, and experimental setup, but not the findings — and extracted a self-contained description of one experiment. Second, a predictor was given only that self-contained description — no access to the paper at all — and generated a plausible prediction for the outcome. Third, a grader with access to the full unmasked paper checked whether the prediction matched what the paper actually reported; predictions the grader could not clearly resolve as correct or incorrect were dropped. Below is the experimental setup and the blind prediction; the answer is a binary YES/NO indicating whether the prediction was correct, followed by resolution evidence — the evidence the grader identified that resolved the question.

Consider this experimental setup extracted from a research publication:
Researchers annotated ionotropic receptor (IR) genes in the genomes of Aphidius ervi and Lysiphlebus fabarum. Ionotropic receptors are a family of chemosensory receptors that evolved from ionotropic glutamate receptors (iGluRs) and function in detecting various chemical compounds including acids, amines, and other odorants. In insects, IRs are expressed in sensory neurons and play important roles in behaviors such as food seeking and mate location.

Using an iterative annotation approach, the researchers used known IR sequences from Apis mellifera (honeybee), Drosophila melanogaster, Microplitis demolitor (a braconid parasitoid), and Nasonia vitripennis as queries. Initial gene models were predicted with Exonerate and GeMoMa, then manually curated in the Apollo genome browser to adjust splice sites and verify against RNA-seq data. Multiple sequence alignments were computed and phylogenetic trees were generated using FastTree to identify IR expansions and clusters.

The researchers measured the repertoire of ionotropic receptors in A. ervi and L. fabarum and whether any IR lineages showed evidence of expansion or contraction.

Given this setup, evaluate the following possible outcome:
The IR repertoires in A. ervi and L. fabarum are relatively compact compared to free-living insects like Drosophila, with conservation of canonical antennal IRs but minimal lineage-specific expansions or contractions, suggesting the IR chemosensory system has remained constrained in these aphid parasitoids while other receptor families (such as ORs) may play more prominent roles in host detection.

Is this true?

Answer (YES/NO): NO